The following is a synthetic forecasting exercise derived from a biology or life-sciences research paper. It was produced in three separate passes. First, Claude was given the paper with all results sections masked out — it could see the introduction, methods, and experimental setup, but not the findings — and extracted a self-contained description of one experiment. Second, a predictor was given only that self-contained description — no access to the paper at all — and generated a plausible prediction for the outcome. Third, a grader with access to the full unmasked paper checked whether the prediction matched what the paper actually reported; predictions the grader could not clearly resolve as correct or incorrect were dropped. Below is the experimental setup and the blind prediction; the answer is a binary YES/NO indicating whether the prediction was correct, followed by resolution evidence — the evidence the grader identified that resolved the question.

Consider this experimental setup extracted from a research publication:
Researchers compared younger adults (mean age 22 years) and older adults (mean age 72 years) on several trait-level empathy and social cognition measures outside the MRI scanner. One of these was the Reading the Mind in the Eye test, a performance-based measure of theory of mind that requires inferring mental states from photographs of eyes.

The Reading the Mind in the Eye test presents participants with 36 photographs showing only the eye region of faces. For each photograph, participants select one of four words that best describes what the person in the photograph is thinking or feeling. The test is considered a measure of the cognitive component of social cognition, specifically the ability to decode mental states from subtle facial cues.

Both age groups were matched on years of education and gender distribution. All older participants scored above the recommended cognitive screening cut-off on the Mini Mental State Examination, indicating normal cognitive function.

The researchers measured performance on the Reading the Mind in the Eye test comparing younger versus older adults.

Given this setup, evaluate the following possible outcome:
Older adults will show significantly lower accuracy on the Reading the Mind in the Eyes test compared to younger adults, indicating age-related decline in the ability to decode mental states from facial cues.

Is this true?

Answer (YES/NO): NO